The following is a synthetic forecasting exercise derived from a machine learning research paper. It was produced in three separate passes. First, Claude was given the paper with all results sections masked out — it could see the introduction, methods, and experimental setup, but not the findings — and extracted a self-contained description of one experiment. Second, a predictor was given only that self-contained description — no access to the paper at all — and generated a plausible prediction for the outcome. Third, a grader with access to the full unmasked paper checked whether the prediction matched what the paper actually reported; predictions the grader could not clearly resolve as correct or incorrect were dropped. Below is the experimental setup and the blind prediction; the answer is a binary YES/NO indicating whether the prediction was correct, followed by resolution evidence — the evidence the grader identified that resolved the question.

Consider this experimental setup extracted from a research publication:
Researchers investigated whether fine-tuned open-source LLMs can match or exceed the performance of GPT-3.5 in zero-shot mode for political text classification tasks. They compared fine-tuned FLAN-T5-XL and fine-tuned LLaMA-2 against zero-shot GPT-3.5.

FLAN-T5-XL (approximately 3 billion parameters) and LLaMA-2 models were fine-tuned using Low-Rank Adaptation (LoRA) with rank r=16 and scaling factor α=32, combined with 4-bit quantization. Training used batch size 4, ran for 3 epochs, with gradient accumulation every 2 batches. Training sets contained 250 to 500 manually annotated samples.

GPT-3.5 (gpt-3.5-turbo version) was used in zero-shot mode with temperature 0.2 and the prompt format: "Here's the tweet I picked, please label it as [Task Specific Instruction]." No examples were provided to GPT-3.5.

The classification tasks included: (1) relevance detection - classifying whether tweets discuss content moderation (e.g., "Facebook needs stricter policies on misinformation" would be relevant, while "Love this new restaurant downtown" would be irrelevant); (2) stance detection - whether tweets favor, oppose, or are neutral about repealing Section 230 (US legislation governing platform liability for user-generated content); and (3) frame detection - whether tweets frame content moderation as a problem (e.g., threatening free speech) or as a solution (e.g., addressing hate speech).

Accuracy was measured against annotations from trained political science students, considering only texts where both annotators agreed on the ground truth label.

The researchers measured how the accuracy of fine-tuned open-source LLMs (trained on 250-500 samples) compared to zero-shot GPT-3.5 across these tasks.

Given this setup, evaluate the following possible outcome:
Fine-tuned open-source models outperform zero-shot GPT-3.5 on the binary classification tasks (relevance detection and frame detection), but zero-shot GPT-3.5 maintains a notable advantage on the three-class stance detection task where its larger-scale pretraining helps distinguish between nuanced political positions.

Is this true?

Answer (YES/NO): NO